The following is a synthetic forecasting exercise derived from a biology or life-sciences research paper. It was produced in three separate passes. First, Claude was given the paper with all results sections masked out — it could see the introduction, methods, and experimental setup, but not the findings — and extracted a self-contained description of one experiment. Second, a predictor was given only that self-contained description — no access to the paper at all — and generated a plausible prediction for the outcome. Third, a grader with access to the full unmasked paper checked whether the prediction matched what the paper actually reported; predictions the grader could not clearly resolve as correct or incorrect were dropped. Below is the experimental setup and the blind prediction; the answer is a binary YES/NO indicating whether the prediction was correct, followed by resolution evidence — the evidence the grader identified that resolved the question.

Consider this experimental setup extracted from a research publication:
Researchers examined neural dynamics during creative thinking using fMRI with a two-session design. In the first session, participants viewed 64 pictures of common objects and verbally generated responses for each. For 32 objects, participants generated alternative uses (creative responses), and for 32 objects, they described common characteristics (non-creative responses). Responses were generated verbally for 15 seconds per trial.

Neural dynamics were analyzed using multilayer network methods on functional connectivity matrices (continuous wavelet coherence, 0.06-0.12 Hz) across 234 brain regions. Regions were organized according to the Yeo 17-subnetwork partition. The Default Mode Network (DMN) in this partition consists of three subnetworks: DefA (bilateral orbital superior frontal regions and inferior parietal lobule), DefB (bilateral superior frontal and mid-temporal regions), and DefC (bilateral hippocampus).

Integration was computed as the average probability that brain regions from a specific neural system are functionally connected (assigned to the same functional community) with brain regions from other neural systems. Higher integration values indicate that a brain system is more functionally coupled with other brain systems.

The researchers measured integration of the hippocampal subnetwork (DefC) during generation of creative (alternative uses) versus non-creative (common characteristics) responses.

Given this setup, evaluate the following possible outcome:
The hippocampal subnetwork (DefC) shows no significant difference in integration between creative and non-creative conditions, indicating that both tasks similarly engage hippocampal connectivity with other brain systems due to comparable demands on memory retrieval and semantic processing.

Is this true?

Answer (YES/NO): YES